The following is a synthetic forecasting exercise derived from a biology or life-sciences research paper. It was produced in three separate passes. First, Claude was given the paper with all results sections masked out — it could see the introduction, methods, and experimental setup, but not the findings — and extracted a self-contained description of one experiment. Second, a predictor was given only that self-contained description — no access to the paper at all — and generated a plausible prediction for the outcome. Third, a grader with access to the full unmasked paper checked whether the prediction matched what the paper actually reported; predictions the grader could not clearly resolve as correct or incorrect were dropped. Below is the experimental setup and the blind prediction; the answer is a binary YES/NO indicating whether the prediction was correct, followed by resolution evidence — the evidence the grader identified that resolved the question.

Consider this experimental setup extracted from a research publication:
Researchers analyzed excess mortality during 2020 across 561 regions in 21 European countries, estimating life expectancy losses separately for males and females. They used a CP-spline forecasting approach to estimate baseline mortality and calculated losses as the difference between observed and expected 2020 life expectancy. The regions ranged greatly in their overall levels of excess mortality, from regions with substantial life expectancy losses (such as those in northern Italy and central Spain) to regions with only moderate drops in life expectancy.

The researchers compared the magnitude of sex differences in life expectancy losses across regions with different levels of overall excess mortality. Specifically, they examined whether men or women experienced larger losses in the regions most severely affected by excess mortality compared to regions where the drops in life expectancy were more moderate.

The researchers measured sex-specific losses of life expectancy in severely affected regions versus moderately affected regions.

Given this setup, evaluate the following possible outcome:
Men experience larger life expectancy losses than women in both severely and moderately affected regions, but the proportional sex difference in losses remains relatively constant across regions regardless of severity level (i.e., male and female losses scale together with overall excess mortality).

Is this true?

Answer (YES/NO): NO